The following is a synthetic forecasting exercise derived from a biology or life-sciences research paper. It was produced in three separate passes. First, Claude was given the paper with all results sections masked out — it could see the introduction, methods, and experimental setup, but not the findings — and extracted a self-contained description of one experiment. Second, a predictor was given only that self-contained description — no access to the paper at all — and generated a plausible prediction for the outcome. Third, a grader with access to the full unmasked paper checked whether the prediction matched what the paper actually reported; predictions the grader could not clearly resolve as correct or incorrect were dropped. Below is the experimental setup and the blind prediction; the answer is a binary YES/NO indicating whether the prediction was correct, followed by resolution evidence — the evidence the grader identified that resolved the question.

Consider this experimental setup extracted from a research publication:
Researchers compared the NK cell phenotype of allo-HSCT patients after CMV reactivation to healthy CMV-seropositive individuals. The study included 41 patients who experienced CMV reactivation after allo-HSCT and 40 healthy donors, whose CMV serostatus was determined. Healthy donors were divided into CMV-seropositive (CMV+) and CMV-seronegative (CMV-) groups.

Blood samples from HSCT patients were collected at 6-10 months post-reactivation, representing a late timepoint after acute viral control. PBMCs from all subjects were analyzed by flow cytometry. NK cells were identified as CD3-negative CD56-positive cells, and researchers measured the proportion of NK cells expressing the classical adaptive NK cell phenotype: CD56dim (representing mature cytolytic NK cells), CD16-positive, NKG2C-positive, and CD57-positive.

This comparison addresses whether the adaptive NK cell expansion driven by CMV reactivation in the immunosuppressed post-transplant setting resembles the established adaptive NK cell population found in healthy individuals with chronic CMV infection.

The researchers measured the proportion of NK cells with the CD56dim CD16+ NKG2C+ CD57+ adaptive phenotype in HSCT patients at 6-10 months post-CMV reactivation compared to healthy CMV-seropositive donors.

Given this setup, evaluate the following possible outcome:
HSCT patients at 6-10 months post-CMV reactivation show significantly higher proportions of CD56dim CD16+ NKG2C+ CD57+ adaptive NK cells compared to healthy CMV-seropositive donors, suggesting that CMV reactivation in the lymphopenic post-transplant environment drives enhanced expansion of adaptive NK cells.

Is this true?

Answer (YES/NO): YES